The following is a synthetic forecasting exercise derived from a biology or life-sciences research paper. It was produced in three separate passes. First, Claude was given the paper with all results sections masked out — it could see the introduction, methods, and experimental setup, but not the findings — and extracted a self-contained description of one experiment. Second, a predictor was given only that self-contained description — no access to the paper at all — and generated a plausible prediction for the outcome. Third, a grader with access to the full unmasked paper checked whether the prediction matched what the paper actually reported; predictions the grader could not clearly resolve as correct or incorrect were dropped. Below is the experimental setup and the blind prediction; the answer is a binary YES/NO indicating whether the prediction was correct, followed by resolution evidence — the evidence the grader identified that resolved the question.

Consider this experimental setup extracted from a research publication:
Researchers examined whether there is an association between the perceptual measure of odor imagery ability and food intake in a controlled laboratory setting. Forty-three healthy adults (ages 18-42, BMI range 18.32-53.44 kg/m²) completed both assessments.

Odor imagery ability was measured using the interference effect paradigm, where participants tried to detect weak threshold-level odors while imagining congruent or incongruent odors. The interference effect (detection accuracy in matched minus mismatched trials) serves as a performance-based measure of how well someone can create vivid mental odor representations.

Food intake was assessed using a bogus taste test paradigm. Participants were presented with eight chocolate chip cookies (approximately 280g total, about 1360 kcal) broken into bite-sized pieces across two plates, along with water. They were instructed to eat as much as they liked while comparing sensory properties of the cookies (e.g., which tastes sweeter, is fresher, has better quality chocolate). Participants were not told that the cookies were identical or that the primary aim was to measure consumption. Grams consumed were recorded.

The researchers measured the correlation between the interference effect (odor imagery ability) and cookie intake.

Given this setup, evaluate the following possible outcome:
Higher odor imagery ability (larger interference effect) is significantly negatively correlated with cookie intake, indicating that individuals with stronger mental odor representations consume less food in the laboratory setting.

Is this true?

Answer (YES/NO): NO